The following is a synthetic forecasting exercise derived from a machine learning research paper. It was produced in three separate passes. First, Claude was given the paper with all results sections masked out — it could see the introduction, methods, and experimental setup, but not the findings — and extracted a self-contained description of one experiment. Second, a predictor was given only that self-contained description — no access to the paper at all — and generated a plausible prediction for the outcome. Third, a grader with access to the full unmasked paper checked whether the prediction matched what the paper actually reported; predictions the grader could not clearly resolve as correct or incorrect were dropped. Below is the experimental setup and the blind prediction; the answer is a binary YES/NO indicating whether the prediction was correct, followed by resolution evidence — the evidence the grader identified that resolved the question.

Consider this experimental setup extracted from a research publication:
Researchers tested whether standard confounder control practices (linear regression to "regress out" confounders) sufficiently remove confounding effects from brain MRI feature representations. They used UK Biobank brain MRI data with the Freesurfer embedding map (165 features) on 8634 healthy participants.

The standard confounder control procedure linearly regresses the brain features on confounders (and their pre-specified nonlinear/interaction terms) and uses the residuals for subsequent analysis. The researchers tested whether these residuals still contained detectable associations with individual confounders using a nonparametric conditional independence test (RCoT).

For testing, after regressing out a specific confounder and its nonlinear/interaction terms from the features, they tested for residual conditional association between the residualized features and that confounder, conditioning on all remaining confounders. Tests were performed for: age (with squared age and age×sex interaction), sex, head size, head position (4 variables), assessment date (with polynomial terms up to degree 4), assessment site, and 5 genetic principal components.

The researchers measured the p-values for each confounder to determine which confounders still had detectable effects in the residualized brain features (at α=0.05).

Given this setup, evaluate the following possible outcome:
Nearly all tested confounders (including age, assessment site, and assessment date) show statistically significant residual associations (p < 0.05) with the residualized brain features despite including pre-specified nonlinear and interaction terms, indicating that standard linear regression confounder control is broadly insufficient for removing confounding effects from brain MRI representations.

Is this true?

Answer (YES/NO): NO